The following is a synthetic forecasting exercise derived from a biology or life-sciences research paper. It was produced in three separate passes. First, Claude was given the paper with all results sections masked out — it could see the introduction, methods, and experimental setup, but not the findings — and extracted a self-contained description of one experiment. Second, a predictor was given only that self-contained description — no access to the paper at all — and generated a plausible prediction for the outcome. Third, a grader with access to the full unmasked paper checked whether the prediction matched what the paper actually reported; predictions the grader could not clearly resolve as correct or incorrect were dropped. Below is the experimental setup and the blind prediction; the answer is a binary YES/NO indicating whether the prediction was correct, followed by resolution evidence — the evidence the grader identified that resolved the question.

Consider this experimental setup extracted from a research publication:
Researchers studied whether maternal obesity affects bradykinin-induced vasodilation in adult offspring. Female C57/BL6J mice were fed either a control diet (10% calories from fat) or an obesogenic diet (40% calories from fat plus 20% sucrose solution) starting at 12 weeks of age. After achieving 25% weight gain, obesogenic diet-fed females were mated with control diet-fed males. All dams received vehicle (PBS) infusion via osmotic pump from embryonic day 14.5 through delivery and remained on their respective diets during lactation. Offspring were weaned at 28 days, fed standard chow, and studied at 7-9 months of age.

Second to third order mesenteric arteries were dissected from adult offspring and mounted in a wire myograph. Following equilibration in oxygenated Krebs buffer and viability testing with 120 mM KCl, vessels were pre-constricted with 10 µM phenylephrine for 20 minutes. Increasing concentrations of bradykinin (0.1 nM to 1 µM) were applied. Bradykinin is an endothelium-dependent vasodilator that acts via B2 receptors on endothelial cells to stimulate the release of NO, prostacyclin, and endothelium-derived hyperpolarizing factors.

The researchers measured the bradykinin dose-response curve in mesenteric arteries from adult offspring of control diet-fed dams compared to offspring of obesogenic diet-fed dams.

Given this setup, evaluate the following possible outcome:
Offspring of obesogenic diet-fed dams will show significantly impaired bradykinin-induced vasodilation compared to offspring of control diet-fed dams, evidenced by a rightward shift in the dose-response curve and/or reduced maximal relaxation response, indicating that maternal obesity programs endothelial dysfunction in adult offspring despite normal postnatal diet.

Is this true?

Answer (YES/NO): NO